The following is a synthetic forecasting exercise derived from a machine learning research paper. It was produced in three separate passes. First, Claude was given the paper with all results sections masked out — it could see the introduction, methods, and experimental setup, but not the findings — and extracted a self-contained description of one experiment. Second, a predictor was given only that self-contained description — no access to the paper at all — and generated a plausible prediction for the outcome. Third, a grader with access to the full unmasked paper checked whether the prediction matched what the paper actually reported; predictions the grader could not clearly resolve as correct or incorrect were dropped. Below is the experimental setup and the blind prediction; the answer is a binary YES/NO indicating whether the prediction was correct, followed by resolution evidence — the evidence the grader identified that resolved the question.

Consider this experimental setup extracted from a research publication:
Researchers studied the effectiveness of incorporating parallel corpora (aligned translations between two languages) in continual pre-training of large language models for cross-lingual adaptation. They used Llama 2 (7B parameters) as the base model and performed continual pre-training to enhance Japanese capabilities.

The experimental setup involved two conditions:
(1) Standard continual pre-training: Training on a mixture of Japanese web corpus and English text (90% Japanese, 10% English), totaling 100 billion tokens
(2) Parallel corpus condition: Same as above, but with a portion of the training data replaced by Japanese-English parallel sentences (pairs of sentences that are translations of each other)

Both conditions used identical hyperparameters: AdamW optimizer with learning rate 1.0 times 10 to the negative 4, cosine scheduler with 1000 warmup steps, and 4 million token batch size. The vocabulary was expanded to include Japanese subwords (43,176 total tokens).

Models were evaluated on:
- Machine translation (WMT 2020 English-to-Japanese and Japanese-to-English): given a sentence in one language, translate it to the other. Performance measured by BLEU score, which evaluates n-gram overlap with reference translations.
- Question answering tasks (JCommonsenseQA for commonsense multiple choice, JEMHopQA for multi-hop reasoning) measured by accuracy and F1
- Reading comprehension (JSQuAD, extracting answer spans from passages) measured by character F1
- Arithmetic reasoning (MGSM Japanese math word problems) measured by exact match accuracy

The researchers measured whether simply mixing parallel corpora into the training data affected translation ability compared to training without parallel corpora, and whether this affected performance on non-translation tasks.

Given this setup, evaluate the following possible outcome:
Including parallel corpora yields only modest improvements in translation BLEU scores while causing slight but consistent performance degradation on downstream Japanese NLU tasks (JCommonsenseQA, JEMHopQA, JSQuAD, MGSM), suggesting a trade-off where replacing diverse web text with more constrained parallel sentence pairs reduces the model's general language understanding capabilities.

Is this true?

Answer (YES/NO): NO